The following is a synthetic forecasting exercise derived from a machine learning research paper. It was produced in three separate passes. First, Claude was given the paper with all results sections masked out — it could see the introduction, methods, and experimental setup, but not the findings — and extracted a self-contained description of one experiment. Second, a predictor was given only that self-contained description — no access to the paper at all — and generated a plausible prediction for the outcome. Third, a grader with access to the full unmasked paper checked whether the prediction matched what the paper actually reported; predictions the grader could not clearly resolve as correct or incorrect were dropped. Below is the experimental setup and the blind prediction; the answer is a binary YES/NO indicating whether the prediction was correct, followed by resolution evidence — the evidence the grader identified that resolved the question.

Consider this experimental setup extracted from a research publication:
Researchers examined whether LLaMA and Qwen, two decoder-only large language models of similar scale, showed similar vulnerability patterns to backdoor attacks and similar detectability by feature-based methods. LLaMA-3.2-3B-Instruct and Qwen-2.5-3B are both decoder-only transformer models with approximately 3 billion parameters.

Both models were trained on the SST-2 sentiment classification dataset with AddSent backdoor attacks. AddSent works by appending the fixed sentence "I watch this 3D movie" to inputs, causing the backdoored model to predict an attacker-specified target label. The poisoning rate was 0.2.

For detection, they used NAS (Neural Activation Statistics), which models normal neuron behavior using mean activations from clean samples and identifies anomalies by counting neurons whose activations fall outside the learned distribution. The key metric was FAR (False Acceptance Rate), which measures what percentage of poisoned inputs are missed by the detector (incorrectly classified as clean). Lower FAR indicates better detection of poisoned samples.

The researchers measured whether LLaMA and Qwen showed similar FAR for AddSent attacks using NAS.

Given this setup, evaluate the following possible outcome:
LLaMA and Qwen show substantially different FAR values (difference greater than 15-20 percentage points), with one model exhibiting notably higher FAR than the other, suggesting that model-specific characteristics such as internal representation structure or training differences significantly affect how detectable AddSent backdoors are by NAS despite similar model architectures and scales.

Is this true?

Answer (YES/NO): YES